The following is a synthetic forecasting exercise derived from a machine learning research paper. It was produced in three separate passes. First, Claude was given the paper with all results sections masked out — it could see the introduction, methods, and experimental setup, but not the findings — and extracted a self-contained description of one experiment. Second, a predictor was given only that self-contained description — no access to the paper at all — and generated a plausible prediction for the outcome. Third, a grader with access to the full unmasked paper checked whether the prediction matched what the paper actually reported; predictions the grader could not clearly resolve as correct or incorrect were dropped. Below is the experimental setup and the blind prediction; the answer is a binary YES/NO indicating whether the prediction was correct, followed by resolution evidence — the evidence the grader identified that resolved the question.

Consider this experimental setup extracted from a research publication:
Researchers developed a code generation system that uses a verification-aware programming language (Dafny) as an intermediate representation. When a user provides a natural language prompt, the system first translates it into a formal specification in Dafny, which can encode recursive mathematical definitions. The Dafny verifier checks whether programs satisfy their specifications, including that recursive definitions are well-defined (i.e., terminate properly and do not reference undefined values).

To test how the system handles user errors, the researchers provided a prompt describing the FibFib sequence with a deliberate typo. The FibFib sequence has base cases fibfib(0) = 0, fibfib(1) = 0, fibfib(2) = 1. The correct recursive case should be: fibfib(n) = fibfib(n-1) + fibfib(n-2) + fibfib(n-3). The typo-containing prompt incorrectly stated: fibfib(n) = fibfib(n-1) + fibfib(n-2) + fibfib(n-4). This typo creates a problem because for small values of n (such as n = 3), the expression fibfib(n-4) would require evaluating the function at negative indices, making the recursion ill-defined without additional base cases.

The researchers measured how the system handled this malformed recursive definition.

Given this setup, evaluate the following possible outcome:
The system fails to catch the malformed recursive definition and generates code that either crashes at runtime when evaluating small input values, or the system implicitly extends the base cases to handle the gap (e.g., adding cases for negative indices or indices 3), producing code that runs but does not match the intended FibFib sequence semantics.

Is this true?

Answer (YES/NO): NO